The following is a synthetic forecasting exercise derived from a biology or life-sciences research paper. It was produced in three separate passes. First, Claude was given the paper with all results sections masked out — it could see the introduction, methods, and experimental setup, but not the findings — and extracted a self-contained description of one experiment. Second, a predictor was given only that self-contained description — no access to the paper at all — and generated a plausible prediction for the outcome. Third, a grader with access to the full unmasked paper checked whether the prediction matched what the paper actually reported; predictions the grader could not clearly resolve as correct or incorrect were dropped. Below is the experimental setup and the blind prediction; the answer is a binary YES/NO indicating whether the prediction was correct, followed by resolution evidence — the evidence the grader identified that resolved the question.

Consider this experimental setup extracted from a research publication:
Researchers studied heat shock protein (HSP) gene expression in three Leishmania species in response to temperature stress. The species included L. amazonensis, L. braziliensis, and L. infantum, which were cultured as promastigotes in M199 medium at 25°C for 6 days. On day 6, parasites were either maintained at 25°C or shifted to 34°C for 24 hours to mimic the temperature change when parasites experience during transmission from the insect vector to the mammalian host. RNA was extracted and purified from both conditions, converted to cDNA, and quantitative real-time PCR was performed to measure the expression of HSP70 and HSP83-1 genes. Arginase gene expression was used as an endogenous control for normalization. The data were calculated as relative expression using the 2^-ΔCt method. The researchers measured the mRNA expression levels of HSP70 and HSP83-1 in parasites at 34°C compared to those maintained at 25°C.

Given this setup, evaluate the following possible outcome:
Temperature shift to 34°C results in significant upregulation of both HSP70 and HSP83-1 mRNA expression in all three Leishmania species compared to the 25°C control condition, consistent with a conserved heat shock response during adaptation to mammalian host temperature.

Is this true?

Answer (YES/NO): NO